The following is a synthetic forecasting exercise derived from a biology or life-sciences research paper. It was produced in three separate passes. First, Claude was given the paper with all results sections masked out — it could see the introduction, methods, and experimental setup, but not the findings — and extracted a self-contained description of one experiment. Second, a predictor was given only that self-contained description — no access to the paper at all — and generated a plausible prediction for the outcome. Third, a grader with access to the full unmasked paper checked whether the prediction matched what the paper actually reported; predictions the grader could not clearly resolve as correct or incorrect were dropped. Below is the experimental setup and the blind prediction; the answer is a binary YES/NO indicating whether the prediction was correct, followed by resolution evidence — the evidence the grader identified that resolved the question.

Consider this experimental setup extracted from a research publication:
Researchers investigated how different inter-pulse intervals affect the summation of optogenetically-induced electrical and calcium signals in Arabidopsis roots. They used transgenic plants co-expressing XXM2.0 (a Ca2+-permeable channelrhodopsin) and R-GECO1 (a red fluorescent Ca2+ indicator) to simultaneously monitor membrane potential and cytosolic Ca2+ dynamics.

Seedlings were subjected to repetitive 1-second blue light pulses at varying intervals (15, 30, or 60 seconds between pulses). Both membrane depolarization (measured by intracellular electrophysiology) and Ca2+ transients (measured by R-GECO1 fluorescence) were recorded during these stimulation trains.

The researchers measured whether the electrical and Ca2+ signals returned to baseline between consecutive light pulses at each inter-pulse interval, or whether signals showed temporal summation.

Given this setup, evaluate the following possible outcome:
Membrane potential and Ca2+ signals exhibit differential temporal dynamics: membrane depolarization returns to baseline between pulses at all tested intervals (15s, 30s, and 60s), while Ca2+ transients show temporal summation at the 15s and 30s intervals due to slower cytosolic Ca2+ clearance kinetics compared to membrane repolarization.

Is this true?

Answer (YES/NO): NO